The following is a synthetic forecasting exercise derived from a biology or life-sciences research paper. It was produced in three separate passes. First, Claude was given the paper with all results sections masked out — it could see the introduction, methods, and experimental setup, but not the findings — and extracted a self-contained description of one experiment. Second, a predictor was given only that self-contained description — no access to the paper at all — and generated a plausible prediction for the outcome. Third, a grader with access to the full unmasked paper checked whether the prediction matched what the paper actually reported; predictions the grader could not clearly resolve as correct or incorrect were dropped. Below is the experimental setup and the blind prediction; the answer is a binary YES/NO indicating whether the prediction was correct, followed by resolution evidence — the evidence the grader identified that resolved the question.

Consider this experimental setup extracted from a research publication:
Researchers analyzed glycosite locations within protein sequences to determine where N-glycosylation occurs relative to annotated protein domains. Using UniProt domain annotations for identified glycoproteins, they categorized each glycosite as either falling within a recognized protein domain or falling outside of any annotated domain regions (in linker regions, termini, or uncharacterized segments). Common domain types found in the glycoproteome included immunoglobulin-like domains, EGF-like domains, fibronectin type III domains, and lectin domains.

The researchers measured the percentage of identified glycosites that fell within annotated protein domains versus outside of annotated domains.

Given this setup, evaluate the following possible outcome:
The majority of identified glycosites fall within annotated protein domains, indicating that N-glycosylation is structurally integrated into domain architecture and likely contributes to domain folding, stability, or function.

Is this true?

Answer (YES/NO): NO